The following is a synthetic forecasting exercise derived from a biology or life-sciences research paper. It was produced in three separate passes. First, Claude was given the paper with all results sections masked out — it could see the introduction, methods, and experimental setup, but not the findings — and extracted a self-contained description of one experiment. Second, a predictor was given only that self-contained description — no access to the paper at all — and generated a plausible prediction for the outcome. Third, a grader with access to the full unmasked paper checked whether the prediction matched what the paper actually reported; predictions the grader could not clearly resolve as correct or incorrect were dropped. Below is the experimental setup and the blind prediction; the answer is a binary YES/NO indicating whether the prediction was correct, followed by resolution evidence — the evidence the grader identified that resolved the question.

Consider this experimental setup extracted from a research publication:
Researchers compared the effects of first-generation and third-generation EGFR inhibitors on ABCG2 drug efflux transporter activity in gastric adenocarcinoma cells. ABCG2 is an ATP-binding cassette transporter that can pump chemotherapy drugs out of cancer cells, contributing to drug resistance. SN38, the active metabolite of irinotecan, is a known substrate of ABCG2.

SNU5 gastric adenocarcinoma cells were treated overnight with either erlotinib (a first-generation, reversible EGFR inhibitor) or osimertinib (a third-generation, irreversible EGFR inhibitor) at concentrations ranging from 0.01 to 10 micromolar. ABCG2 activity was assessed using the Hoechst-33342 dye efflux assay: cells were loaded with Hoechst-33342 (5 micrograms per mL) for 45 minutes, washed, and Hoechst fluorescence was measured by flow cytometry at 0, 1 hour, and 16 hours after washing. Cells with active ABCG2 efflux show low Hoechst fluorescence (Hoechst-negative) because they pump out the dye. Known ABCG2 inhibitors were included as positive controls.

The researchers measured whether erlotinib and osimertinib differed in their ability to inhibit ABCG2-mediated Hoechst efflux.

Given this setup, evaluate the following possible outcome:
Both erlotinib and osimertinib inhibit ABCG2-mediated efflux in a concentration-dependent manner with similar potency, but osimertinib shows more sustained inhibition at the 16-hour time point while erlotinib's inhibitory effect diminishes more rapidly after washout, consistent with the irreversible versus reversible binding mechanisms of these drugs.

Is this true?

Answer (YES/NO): NO